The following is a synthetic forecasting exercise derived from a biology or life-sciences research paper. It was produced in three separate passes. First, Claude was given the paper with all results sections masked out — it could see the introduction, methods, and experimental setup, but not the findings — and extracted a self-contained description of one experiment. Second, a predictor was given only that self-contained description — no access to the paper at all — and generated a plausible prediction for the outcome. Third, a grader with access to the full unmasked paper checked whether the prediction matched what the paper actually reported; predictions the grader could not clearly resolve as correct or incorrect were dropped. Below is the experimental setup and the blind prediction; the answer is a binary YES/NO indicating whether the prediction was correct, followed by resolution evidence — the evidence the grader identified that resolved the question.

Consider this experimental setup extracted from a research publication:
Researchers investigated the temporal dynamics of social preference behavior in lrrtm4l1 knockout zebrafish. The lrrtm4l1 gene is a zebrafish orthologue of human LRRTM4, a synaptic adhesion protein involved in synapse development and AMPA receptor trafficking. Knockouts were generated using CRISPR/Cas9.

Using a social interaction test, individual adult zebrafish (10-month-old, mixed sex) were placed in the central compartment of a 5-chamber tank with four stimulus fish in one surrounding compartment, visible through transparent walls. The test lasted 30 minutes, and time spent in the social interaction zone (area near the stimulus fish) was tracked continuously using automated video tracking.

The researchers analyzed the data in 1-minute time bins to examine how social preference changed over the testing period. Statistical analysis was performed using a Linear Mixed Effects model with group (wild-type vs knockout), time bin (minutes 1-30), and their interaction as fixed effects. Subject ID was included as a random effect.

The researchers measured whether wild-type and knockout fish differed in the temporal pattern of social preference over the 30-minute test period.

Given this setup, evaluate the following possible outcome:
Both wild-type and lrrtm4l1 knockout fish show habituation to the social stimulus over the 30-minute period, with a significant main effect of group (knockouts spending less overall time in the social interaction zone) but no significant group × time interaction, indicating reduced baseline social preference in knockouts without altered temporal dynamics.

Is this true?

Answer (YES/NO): NO